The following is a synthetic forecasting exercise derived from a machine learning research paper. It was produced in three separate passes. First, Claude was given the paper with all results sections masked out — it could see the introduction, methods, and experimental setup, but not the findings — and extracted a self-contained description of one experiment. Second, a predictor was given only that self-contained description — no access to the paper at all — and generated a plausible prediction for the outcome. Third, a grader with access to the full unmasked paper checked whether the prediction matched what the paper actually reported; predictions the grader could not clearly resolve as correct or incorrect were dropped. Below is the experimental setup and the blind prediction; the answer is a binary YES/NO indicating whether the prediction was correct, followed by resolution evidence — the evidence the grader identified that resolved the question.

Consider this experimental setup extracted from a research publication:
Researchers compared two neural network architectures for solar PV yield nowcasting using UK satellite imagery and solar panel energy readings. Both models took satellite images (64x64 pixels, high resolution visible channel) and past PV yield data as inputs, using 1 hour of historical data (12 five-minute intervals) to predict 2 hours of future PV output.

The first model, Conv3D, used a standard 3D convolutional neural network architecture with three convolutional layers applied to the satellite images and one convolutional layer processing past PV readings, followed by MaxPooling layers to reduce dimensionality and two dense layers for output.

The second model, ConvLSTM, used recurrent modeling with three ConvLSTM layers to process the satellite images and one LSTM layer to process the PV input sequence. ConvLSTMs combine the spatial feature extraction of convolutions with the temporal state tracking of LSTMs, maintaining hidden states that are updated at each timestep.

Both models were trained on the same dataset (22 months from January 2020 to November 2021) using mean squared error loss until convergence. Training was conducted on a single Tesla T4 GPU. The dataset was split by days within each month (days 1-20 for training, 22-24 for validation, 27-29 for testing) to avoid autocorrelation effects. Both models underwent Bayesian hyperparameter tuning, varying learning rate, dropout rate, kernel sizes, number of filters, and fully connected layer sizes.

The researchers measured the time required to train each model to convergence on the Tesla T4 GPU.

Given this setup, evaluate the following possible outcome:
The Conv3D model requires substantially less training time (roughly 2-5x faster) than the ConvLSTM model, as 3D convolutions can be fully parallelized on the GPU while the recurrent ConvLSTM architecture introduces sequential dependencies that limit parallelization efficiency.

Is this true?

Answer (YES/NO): NO